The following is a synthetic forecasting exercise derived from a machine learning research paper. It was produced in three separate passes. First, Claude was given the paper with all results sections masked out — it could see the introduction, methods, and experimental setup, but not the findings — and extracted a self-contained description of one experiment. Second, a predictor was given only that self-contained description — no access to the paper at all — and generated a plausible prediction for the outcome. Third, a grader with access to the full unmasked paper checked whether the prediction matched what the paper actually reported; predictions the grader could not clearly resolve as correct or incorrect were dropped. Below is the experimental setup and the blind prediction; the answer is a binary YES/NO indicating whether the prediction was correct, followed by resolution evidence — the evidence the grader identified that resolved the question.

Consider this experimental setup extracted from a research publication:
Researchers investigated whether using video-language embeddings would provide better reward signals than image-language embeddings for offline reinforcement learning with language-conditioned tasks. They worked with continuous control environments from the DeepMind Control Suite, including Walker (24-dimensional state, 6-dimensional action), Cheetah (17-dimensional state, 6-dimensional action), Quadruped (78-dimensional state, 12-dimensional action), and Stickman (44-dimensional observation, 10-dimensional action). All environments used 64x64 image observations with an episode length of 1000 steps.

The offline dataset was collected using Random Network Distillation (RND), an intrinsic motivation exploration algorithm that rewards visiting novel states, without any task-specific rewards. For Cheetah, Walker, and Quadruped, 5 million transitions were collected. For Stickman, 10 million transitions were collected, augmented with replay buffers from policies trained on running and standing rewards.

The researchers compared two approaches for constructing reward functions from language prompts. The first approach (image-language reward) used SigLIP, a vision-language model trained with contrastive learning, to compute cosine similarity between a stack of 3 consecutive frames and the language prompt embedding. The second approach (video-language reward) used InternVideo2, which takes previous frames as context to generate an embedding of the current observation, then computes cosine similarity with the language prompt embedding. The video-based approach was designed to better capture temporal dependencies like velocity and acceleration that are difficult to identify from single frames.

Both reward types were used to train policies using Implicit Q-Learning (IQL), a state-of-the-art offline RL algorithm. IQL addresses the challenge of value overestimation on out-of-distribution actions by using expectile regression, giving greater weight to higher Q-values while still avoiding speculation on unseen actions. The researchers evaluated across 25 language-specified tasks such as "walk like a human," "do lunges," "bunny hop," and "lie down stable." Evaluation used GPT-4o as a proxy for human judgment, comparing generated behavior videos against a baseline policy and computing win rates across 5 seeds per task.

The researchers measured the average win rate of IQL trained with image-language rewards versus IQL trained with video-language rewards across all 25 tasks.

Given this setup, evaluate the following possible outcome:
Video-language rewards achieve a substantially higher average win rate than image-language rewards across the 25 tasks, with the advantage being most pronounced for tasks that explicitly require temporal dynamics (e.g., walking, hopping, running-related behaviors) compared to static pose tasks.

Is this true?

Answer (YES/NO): NO